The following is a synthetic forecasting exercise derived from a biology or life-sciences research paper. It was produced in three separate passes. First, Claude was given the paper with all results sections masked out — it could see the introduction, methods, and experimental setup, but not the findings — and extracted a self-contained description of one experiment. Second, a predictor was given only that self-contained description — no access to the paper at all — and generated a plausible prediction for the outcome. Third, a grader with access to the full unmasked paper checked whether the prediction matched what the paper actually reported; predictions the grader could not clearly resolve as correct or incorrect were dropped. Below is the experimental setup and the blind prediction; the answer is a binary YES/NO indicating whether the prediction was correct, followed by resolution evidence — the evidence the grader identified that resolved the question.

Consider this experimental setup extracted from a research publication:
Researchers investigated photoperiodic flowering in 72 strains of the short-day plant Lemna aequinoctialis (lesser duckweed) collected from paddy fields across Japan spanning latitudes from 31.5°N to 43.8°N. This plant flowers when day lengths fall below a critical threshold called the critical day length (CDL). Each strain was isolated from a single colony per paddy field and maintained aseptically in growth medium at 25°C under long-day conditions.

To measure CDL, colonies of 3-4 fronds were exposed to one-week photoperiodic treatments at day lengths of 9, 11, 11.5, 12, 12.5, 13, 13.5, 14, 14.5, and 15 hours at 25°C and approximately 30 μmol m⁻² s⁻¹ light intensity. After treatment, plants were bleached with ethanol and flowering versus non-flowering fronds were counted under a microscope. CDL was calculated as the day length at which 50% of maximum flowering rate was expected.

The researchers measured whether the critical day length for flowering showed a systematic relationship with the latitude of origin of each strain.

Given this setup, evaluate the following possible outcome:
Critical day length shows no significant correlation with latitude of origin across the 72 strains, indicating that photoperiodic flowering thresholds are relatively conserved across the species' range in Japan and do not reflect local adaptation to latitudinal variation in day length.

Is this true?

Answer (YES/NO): NO